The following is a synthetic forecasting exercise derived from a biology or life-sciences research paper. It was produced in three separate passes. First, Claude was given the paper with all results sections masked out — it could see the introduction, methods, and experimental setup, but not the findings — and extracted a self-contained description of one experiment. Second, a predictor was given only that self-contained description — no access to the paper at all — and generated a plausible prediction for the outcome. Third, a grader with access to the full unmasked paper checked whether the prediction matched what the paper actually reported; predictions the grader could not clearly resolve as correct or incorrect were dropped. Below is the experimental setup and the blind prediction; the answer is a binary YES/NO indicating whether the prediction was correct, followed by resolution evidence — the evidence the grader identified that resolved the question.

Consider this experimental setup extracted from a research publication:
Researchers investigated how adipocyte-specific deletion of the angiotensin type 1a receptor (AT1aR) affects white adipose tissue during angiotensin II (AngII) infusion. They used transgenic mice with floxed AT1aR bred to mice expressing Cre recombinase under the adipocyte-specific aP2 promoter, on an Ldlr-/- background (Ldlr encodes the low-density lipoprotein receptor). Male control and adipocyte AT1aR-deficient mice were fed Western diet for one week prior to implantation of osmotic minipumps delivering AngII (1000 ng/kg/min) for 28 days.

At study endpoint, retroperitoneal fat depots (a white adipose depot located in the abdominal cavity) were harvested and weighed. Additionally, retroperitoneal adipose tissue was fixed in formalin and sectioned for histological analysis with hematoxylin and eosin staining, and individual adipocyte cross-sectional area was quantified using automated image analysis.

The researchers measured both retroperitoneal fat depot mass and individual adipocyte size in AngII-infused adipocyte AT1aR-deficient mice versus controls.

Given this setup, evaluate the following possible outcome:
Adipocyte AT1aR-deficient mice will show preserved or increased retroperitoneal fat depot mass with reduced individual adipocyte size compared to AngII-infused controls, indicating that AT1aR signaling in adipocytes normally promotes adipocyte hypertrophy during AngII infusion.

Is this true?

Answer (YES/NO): NO